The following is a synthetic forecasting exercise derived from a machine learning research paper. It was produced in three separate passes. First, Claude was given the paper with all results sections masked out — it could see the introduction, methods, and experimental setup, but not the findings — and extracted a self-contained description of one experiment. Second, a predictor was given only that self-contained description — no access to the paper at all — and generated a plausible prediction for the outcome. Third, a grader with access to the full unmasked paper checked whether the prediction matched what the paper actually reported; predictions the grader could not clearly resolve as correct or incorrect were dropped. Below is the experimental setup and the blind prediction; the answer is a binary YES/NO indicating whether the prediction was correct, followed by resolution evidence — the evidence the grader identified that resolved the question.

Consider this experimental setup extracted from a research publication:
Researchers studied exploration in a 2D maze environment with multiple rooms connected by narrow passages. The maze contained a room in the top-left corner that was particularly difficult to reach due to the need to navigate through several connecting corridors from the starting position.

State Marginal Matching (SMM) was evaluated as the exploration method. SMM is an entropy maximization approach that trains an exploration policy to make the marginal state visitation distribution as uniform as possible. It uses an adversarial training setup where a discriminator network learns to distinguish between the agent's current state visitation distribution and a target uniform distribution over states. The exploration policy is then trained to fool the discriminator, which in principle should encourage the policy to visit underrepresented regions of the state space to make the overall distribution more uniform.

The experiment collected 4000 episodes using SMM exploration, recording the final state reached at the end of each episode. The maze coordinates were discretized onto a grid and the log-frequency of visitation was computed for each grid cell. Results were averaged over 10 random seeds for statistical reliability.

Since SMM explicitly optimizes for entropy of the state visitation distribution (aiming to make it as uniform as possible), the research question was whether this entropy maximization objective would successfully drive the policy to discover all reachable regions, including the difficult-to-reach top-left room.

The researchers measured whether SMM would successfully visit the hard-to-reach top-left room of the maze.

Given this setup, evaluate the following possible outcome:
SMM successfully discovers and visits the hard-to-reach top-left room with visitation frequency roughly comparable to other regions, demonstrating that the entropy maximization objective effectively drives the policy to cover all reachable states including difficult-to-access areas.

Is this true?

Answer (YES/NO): NO